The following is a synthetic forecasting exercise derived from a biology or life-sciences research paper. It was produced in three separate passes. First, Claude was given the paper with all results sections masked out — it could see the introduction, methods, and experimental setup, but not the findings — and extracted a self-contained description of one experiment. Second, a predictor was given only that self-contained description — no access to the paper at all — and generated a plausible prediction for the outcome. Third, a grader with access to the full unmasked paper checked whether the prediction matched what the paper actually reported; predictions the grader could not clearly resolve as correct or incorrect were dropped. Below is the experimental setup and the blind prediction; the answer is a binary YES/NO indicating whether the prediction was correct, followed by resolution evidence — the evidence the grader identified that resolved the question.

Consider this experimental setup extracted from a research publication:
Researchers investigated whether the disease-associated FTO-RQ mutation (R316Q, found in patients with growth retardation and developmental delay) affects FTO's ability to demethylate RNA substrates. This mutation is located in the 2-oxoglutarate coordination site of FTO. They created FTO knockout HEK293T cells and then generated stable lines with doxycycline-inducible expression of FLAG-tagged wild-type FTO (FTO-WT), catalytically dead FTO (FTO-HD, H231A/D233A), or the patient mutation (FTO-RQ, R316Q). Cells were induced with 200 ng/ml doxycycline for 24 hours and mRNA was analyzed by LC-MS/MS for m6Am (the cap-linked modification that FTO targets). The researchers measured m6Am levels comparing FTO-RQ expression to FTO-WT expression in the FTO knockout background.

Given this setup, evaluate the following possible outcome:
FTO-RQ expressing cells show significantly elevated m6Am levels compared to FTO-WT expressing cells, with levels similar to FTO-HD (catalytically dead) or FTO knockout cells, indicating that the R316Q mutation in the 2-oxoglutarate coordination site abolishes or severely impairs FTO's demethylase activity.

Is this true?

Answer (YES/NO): NO